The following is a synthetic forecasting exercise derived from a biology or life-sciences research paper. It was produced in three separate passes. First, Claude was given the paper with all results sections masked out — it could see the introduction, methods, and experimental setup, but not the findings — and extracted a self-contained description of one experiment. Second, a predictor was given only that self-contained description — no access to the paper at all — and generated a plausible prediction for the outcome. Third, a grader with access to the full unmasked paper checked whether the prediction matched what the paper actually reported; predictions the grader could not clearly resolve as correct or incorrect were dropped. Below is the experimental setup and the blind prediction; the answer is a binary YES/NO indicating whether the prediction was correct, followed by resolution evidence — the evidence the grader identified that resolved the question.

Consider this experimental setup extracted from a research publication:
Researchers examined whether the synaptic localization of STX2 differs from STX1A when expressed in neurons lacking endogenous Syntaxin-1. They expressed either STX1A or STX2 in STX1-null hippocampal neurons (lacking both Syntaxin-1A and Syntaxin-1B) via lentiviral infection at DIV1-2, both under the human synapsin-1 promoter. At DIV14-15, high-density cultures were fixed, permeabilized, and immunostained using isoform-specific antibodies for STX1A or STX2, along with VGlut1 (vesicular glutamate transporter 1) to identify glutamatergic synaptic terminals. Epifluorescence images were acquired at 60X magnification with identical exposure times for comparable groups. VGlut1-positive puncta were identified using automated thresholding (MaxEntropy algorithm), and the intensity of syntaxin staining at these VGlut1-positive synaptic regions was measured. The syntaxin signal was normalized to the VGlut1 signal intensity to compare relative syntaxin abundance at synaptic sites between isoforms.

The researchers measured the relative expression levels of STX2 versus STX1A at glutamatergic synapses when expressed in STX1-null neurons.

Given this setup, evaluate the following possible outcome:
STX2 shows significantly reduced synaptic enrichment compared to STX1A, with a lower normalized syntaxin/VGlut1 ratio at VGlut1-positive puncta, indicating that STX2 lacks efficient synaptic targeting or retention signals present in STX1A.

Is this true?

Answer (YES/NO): NO